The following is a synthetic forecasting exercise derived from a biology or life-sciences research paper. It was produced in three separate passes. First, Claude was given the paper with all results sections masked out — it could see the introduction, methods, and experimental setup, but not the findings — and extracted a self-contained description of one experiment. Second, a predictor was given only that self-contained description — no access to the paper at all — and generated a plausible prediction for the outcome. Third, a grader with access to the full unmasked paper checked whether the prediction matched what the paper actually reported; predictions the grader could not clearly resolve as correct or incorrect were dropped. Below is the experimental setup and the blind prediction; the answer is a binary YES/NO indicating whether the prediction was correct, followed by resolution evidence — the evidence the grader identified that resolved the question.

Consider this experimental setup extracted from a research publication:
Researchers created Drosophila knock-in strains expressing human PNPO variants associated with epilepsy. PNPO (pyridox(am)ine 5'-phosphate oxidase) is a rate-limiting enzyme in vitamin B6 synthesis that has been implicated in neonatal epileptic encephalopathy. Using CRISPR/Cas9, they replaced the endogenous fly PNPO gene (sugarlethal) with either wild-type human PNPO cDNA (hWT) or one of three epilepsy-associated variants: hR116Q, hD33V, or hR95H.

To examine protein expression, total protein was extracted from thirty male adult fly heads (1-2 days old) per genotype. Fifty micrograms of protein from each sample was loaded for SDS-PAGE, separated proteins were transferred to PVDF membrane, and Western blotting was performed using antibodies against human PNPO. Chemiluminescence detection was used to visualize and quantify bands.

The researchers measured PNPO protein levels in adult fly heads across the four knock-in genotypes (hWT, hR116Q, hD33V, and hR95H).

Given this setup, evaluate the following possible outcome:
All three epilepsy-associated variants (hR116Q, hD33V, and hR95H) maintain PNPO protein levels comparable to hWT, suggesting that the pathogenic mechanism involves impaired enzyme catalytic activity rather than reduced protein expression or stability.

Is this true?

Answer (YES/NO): NO